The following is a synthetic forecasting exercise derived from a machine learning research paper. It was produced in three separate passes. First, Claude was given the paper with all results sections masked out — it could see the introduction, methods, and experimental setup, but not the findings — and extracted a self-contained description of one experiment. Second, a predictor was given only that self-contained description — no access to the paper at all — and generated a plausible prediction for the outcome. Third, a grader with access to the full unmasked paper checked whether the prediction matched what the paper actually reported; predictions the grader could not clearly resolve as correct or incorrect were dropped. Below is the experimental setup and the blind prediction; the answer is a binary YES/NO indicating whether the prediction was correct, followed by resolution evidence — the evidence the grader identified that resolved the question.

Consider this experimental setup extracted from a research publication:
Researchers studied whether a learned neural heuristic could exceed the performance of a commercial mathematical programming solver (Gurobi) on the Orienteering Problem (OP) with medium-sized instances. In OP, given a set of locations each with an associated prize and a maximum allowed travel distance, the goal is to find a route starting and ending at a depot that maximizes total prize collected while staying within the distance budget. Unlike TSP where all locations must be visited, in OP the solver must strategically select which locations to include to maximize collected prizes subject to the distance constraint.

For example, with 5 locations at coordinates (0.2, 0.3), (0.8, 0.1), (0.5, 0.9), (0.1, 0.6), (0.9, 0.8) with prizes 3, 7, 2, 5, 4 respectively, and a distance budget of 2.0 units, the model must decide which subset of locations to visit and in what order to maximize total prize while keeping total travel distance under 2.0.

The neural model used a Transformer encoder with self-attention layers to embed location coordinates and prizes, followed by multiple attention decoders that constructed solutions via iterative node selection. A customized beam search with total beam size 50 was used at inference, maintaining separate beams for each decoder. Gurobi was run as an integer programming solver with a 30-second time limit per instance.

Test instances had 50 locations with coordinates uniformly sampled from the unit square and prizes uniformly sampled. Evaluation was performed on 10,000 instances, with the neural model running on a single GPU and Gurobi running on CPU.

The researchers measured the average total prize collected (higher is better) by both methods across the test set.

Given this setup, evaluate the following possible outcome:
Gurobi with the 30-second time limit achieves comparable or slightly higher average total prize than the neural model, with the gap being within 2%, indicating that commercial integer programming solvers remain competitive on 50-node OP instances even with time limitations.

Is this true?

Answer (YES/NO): NO